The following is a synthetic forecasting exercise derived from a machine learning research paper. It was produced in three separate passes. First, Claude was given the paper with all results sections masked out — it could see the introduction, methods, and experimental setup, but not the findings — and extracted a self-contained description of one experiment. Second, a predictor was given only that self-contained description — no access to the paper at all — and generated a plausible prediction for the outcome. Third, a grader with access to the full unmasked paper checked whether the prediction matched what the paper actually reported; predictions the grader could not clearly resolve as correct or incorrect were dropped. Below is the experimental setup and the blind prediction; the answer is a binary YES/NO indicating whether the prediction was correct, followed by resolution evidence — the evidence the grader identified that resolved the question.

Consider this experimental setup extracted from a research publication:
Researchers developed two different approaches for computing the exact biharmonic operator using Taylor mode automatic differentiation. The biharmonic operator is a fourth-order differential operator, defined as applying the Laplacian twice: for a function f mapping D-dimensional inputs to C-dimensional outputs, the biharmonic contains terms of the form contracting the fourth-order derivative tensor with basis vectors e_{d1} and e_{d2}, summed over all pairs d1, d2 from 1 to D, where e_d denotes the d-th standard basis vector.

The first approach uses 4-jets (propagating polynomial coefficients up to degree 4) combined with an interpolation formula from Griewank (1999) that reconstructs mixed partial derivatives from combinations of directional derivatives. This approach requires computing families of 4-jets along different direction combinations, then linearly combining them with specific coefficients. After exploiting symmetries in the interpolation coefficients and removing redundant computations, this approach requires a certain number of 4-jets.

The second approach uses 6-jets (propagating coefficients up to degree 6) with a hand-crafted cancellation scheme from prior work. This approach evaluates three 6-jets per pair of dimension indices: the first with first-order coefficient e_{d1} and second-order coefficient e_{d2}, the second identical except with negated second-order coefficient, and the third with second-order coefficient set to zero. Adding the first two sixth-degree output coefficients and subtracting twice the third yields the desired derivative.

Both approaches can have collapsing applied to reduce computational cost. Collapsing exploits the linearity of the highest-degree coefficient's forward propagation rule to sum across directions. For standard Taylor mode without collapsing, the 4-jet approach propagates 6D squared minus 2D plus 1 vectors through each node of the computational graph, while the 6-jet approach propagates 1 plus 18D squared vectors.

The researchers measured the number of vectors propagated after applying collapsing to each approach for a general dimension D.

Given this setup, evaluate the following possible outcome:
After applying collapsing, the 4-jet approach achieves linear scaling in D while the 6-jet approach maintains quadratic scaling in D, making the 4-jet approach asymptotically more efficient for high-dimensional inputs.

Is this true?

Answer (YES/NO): NO